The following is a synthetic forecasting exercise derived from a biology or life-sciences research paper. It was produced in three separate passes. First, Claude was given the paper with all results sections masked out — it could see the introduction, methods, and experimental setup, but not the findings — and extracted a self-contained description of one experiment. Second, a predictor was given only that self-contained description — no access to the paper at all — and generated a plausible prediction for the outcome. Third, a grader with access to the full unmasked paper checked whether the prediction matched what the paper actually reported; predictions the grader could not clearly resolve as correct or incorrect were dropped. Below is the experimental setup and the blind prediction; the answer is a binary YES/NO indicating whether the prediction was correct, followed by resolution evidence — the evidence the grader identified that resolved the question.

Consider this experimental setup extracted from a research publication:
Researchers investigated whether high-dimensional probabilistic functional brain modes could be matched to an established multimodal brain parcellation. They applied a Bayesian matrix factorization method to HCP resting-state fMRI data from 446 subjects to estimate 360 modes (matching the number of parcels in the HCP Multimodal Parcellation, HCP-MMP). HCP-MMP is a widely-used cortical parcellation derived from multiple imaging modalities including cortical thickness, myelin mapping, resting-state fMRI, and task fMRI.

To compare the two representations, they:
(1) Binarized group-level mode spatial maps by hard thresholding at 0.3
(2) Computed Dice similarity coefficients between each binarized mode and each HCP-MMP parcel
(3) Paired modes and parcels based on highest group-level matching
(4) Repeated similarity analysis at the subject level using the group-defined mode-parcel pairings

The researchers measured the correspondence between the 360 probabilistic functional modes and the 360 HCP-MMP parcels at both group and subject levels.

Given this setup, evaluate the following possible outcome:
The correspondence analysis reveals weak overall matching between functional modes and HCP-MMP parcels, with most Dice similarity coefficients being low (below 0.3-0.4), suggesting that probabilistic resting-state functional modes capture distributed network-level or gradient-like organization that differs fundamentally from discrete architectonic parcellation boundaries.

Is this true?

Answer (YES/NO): NO